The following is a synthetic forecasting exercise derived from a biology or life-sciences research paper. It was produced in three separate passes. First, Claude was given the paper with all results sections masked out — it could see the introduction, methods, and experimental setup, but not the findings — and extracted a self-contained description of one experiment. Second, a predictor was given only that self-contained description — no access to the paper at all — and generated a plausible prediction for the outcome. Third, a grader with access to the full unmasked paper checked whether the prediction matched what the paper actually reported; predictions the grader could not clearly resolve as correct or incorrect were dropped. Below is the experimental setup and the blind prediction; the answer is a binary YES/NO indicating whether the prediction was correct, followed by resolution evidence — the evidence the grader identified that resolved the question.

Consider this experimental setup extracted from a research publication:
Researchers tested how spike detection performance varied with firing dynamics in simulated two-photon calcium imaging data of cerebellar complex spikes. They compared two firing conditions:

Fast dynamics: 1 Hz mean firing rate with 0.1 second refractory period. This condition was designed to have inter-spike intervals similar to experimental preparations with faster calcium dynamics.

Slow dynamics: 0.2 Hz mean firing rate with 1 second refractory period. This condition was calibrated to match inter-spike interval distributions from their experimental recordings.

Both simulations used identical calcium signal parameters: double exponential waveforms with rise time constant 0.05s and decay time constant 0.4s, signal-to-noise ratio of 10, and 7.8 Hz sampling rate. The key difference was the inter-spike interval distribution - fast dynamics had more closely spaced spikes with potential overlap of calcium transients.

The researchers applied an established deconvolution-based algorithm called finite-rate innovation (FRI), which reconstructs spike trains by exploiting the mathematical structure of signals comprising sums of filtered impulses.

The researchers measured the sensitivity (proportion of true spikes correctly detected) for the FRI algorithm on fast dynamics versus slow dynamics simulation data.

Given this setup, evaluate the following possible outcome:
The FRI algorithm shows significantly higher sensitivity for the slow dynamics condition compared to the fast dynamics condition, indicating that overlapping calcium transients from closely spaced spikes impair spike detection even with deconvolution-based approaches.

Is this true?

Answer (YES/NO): YES